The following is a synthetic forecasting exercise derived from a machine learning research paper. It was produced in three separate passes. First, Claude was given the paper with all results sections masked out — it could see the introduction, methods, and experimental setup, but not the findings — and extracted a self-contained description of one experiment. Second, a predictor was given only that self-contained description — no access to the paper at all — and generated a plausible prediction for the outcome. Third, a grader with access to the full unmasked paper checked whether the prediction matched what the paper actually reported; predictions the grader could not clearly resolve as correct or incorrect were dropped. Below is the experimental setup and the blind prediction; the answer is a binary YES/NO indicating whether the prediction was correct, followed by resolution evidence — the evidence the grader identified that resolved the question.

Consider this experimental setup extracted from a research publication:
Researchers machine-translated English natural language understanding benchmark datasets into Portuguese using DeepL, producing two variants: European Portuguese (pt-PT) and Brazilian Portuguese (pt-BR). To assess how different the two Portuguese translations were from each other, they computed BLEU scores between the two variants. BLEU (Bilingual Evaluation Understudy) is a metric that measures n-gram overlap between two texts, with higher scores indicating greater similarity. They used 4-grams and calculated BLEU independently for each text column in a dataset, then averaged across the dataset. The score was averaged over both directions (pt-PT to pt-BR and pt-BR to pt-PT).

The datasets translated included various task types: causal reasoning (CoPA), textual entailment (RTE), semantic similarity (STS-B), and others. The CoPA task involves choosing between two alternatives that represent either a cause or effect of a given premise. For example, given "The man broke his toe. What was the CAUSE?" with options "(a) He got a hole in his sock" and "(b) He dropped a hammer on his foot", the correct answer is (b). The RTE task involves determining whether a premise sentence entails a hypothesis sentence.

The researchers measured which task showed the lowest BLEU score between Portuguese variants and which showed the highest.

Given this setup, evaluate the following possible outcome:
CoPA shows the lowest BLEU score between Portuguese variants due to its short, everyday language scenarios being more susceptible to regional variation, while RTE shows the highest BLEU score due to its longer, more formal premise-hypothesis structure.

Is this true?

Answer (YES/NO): YES